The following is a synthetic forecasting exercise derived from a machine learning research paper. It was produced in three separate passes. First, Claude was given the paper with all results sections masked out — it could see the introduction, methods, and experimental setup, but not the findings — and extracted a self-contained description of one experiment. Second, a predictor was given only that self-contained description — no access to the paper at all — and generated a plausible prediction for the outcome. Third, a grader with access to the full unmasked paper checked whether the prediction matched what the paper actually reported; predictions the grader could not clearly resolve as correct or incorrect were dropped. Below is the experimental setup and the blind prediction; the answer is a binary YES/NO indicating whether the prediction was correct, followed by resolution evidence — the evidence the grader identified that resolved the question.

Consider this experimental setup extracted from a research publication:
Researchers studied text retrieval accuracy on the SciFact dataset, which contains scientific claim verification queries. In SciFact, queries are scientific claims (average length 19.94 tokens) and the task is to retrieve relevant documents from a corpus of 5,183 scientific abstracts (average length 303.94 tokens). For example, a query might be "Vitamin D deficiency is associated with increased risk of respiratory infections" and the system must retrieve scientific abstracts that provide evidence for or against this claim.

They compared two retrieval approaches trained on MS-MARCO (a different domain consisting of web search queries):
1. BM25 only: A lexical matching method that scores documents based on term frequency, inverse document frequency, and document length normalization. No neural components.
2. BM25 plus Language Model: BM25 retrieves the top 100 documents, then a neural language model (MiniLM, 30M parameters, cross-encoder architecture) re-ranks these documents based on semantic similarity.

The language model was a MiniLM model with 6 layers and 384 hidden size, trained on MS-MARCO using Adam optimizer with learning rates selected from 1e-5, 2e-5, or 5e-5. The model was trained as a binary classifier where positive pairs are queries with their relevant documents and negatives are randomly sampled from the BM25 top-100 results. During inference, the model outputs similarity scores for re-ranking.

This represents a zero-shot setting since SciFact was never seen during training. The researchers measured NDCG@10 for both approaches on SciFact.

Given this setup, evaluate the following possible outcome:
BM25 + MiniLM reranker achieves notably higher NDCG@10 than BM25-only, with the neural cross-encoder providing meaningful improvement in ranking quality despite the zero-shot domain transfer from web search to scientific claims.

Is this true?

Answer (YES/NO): NO